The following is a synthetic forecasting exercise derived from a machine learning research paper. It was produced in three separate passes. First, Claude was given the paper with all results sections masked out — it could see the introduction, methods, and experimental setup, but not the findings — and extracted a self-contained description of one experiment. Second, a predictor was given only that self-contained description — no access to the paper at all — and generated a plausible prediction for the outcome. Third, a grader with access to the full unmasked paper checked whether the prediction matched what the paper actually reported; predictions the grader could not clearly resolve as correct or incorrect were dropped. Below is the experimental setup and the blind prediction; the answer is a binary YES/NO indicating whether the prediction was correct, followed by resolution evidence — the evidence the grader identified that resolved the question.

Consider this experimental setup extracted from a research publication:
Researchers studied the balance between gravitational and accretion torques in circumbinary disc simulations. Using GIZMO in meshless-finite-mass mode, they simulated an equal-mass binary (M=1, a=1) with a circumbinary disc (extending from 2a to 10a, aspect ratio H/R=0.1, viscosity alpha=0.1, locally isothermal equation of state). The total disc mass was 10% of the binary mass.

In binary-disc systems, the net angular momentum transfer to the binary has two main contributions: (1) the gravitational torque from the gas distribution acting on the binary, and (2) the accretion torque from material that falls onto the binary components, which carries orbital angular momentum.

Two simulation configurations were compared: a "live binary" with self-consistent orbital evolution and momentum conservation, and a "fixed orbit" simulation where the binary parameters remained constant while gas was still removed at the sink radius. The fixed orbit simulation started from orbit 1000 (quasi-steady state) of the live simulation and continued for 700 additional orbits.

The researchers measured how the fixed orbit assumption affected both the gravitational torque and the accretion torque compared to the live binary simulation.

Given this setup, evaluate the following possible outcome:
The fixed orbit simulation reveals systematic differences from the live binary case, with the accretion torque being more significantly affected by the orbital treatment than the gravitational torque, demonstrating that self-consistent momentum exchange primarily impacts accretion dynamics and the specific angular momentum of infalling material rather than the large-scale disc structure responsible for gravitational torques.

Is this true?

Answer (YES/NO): NO